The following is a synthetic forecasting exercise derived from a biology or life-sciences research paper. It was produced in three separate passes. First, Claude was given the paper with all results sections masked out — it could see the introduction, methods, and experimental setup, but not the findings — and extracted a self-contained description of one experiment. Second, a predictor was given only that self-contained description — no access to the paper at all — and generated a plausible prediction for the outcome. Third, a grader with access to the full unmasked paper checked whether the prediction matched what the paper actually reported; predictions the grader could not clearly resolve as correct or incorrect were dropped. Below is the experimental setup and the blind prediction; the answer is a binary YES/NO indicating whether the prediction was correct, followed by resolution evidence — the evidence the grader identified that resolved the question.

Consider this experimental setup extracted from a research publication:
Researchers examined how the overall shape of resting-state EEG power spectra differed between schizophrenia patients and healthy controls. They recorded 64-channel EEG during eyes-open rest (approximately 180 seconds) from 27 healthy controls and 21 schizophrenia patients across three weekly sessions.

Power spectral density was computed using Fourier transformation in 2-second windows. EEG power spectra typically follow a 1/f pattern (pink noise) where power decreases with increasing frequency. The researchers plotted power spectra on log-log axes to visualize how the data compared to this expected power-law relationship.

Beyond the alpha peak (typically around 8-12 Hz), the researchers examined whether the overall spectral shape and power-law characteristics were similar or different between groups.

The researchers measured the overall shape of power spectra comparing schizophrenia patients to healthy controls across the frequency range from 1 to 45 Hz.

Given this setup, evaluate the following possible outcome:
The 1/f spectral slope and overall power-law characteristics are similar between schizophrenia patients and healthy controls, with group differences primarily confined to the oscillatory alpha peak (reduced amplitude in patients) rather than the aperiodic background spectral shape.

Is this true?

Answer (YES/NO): NO